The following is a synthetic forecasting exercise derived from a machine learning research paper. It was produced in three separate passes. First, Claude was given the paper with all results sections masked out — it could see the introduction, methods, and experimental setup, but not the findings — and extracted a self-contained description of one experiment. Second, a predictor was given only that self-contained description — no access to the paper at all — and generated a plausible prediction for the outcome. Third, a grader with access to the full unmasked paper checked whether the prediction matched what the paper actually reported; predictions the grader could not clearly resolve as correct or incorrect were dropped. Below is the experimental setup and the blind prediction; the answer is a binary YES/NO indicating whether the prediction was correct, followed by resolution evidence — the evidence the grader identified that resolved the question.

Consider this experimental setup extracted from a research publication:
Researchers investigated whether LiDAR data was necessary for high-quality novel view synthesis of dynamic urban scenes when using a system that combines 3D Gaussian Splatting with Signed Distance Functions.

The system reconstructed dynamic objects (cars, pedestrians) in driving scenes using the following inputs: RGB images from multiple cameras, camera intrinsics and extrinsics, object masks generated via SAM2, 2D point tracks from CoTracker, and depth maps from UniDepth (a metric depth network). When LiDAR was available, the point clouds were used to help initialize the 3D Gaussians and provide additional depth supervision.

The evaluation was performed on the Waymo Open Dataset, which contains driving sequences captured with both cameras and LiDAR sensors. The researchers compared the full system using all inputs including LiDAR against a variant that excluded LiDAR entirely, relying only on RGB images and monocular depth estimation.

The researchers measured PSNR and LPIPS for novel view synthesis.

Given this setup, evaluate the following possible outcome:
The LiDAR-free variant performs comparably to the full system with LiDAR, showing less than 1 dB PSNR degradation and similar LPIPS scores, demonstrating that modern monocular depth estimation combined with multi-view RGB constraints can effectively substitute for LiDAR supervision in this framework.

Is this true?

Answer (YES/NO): YES